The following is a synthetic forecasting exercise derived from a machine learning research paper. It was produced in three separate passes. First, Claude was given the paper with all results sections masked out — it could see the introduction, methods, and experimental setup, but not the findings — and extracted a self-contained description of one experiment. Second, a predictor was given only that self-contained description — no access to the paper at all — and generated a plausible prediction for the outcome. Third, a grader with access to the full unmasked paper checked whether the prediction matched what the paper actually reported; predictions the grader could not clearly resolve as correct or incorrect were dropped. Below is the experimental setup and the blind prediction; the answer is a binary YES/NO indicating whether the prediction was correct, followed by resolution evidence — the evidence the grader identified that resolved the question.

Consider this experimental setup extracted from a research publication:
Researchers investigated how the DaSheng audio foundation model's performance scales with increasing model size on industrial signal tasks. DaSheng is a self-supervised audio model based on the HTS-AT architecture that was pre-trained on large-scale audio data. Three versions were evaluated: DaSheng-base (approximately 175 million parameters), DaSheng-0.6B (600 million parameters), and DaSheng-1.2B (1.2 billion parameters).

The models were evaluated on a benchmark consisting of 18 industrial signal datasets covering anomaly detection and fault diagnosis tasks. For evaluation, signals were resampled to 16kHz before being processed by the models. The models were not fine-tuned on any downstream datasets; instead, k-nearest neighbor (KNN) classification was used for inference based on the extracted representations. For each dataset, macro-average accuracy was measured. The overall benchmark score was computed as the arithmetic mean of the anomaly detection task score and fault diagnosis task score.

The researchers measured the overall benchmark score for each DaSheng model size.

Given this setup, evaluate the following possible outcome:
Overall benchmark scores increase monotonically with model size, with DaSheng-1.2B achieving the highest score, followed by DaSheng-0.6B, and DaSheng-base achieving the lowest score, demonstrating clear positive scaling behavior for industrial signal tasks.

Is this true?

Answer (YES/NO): NO